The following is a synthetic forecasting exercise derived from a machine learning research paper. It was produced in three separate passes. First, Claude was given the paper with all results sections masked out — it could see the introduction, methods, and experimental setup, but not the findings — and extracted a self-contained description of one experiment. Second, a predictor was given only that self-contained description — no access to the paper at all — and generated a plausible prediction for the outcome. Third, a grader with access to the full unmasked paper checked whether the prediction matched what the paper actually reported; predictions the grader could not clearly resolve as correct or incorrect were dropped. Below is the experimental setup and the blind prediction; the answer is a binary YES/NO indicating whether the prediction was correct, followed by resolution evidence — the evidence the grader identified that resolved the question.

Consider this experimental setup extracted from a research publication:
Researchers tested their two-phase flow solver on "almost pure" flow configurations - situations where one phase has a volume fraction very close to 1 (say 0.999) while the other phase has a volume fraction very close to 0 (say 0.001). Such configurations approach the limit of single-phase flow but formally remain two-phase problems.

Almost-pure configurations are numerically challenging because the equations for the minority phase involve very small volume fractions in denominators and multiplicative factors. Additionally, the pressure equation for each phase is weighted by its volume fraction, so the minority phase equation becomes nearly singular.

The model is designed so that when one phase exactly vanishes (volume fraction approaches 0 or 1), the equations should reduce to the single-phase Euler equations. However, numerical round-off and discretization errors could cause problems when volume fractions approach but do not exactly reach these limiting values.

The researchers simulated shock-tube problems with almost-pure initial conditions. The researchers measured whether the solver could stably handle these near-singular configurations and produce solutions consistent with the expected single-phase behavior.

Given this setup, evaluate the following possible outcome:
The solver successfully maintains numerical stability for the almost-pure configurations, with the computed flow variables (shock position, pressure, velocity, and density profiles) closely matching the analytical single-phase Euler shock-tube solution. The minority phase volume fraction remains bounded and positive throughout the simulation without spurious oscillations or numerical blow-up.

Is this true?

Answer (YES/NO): YES